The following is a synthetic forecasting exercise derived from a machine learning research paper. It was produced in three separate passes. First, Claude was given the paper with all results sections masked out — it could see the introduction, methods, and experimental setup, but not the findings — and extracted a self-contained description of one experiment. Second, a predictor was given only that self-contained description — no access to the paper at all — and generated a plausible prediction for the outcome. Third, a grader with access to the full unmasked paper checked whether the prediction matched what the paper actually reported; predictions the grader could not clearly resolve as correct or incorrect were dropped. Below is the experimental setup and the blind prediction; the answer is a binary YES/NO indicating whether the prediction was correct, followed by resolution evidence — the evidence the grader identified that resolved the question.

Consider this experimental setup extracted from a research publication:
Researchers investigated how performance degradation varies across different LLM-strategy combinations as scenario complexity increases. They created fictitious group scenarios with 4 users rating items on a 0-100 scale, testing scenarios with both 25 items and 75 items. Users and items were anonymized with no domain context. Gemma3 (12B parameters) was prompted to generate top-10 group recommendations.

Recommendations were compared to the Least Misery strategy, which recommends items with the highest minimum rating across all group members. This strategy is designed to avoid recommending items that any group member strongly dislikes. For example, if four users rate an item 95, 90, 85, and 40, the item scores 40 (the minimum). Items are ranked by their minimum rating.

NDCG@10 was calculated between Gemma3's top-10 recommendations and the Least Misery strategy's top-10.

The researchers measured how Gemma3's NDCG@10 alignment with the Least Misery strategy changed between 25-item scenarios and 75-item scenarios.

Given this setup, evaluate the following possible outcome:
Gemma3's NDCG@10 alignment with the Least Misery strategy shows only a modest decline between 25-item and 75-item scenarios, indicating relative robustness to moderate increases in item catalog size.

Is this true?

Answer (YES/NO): NO